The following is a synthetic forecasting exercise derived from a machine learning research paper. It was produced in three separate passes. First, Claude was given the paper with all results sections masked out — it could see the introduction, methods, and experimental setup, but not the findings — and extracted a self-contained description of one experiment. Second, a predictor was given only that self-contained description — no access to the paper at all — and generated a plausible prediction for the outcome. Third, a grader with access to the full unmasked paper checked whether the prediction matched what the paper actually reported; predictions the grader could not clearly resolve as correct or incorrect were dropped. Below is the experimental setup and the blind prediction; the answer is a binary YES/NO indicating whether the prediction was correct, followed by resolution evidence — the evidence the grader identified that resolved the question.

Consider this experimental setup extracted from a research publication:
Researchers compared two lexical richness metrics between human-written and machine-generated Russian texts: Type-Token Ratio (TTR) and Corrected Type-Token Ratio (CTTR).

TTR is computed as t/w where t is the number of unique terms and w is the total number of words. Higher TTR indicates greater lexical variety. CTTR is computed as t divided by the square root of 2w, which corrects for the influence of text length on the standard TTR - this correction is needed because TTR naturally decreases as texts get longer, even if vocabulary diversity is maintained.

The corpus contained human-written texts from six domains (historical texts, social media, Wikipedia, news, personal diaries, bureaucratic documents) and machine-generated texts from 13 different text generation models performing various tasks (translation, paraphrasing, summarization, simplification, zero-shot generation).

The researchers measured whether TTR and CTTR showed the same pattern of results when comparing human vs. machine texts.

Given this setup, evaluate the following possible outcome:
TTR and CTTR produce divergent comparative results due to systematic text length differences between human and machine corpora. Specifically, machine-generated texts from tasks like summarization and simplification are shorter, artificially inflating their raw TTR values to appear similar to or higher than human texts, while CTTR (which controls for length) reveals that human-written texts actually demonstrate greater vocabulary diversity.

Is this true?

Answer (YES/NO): NO